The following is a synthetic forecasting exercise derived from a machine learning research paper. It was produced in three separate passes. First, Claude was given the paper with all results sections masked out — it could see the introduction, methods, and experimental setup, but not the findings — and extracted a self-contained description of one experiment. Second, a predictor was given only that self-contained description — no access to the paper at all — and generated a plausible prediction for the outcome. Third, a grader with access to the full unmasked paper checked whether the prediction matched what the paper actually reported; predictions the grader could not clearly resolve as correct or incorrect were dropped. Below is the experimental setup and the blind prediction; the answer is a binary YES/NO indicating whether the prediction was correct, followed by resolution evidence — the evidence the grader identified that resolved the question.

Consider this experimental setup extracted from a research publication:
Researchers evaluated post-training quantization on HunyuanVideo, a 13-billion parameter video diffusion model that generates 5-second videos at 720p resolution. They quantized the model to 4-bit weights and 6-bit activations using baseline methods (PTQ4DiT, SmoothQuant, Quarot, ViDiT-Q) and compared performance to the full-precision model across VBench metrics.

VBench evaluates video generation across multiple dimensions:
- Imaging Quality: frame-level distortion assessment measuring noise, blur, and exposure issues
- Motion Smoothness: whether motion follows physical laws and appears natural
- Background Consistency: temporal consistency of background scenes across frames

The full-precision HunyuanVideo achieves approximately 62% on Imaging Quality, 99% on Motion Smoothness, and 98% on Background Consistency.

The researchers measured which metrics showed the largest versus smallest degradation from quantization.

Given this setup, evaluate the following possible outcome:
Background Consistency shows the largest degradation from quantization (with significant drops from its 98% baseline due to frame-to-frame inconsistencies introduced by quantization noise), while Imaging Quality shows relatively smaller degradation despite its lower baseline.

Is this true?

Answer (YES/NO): NO